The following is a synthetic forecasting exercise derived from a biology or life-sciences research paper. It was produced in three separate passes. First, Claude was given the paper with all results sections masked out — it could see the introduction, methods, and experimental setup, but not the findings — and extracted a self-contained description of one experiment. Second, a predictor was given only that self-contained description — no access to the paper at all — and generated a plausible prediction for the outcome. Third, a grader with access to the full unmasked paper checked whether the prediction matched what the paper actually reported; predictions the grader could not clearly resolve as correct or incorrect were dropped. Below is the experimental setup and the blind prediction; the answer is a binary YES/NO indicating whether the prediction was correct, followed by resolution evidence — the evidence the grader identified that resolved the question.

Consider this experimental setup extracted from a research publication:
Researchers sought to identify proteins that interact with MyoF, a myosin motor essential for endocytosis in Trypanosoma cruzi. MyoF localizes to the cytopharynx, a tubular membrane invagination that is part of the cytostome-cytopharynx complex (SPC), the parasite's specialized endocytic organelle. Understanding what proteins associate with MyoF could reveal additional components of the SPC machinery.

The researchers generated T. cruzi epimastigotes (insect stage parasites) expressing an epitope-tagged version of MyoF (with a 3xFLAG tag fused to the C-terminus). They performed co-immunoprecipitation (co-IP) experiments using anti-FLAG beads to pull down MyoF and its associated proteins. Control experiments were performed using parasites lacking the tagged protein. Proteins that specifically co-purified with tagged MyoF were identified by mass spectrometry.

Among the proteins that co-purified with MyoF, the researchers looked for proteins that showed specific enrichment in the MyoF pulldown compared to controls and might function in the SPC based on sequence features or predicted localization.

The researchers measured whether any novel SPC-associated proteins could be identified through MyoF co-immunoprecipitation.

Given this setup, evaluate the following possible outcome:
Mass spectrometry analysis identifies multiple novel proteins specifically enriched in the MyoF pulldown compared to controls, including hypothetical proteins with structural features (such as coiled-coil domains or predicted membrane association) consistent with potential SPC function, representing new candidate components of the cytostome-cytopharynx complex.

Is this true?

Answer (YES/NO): NO